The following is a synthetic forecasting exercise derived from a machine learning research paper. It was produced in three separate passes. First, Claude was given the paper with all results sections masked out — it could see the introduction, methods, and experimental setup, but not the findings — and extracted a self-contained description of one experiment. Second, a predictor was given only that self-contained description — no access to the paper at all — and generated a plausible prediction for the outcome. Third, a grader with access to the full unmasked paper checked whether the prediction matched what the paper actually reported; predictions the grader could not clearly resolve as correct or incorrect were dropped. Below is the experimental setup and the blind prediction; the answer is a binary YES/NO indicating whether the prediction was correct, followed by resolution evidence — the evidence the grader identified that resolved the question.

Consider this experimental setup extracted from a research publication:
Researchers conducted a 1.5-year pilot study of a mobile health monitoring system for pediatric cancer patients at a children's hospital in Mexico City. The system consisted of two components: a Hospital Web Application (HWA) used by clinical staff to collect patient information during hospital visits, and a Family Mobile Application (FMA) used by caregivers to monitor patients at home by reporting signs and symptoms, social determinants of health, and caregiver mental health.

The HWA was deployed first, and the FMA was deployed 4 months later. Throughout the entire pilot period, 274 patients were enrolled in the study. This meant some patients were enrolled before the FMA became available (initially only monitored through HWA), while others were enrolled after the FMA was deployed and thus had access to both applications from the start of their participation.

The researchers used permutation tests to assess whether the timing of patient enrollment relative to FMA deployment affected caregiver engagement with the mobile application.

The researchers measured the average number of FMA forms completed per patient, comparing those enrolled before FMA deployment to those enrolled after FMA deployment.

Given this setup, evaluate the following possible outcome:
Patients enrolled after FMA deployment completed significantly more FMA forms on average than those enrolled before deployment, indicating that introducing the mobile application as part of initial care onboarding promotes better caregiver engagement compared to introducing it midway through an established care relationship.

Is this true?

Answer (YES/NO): NO